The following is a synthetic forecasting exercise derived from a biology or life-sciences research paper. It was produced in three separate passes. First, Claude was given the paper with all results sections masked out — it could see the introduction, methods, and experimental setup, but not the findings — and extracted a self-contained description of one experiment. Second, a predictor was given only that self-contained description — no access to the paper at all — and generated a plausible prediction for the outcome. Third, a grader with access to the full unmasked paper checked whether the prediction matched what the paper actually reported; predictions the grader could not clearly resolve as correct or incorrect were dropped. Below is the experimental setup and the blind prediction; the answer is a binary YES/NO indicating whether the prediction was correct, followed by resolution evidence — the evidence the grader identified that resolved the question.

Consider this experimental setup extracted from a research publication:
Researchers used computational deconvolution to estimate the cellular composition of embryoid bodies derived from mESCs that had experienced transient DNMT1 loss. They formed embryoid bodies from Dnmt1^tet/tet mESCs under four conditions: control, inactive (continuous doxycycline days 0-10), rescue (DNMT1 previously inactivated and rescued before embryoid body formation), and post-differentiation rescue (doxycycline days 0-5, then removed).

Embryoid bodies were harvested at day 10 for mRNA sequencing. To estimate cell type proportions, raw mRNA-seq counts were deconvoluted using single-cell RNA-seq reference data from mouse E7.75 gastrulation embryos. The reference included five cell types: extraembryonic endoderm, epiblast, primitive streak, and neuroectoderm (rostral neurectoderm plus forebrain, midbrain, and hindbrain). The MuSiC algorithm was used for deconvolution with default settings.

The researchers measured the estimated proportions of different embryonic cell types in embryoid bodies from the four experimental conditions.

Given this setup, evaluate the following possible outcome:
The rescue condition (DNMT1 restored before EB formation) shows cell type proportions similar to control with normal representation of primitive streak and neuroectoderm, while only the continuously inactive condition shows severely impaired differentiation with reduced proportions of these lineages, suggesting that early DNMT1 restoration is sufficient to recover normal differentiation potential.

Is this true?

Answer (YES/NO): NO